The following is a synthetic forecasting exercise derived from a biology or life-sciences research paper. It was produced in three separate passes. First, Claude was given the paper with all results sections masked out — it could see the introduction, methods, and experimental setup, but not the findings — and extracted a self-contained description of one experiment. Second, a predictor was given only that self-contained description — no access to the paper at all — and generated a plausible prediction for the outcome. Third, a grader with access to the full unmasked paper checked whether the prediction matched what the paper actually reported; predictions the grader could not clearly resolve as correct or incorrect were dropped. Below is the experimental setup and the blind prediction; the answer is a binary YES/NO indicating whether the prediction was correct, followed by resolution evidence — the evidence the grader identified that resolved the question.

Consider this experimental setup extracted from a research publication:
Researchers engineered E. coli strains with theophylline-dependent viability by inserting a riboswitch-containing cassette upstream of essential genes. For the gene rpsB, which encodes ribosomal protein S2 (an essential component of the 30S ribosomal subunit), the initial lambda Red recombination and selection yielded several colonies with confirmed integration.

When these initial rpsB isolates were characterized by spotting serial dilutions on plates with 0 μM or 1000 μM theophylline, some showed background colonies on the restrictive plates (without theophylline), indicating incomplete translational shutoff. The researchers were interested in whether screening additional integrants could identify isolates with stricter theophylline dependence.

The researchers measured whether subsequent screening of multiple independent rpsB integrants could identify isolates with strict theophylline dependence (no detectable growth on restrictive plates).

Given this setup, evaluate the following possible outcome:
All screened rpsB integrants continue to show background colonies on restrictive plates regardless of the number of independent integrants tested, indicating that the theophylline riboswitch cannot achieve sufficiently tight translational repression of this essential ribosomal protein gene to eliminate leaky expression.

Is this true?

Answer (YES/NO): NO